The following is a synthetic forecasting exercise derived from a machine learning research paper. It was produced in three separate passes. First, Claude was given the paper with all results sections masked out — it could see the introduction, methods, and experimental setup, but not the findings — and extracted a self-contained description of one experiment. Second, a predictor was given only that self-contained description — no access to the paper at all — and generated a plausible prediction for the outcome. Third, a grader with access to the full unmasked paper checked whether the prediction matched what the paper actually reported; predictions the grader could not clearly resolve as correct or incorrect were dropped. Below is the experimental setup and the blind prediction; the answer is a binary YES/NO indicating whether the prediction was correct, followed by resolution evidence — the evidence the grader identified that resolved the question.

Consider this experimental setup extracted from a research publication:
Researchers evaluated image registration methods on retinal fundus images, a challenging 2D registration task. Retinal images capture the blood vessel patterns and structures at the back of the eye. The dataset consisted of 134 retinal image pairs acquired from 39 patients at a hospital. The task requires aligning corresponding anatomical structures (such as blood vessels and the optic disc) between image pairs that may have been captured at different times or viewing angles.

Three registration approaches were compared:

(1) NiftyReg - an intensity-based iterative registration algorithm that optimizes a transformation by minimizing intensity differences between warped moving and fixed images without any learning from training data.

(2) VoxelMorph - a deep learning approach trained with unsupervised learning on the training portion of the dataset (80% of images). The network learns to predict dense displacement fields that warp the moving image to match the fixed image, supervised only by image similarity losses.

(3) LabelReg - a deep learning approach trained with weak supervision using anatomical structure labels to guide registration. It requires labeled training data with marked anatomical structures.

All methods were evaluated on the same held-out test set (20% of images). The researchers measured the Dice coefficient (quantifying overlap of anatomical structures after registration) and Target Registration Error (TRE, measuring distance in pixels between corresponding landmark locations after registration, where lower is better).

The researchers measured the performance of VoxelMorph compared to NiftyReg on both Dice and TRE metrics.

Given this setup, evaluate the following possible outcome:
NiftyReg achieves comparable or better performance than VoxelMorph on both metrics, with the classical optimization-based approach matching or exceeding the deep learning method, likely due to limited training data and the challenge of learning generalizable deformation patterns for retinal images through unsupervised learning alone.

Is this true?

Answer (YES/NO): NO